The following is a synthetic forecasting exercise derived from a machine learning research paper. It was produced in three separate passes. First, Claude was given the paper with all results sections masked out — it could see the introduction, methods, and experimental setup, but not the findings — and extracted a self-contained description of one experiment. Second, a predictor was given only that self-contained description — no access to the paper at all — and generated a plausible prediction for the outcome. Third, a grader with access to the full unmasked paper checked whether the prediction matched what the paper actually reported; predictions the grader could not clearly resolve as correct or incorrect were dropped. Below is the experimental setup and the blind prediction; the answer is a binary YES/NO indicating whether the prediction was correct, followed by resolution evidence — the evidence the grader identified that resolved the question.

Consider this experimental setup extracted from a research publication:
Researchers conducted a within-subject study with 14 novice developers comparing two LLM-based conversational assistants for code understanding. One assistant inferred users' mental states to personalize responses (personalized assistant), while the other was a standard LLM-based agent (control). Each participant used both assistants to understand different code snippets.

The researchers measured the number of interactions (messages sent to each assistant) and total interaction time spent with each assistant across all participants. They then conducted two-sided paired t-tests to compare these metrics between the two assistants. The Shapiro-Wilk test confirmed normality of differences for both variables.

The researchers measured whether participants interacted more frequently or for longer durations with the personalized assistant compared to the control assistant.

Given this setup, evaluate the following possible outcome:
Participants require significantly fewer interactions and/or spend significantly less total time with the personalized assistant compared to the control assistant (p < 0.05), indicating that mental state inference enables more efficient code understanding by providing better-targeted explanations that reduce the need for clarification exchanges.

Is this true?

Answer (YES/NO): NO